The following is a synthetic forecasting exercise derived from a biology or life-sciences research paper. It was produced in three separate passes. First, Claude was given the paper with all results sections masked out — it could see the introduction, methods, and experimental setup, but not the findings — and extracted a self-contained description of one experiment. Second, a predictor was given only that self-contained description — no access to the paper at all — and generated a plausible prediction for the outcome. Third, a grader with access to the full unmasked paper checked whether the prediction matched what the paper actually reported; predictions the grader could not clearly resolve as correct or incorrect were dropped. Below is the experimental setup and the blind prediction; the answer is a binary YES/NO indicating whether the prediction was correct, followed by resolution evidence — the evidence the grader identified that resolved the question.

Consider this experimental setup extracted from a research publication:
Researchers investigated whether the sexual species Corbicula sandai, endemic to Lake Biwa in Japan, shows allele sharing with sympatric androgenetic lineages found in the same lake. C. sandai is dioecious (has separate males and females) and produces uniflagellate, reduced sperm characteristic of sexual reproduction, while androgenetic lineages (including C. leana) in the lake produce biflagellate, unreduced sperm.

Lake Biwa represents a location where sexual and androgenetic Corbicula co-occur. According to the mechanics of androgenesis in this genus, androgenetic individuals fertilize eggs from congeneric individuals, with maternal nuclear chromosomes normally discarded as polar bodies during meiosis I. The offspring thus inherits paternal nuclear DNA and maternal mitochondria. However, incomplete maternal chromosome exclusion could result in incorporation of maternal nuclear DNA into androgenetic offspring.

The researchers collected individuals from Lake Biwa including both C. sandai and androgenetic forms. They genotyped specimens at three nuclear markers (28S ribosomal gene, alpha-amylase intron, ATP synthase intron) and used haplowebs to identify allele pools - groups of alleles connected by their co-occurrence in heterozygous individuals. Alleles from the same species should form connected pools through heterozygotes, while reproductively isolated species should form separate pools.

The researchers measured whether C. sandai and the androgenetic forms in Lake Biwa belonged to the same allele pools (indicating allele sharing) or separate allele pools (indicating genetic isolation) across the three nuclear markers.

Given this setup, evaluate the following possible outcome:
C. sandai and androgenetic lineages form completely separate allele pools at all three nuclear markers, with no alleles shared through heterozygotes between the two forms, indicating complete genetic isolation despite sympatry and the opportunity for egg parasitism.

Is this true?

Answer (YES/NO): NO